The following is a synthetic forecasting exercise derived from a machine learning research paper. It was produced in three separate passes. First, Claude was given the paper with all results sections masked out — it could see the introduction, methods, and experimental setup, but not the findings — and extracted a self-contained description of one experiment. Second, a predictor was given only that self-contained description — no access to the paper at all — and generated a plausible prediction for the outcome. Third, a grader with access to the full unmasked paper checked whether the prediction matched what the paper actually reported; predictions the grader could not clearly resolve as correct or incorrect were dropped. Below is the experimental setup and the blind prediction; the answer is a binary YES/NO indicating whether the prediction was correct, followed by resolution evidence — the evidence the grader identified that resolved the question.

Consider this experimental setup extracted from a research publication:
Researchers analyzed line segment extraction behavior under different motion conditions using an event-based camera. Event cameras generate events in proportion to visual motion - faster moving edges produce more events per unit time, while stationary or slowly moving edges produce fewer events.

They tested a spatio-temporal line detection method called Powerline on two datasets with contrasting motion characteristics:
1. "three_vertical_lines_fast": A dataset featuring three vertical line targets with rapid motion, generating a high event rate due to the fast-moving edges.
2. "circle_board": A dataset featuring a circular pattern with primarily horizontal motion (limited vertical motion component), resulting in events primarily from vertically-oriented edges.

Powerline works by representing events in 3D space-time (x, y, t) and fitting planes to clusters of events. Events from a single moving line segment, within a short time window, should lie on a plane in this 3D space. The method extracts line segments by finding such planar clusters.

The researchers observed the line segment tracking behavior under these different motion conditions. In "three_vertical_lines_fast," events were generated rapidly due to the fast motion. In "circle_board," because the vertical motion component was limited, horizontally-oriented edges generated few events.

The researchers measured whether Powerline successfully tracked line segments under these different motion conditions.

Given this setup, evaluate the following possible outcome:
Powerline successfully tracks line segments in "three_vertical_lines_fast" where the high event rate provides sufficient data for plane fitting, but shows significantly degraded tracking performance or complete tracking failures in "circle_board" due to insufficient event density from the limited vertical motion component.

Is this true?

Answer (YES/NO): NO